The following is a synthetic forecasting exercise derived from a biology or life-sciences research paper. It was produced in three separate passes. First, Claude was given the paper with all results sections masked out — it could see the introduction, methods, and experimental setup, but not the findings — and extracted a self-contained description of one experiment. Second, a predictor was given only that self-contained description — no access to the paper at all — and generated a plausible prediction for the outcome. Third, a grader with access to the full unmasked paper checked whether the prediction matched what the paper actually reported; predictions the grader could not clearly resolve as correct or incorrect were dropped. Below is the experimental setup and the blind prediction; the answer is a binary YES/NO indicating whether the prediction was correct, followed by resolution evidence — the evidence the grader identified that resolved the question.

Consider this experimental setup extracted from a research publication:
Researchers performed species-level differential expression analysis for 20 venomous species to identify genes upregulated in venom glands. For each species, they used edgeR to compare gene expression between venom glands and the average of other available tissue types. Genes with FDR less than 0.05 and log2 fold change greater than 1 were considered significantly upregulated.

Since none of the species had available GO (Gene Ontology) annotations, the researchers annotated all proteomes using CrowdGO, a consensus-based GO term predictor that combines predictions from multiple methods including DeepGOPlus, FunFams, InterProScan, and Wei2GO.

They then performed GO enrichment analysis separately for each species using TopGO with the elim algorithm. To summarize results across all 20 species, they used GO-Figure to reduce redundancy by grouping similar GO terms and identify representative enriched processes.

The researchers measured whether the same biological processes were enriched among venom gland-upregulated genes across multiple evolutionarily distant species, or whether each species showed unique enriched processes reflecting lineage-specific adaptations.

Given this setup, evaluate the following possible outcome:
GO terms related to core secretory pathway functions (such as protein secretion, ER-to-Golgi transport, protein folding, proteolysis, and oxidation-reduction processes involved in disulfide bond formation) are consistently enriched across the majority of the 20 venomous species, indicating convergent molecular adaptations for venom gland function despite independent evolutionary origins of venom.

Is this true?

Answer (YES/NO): NO